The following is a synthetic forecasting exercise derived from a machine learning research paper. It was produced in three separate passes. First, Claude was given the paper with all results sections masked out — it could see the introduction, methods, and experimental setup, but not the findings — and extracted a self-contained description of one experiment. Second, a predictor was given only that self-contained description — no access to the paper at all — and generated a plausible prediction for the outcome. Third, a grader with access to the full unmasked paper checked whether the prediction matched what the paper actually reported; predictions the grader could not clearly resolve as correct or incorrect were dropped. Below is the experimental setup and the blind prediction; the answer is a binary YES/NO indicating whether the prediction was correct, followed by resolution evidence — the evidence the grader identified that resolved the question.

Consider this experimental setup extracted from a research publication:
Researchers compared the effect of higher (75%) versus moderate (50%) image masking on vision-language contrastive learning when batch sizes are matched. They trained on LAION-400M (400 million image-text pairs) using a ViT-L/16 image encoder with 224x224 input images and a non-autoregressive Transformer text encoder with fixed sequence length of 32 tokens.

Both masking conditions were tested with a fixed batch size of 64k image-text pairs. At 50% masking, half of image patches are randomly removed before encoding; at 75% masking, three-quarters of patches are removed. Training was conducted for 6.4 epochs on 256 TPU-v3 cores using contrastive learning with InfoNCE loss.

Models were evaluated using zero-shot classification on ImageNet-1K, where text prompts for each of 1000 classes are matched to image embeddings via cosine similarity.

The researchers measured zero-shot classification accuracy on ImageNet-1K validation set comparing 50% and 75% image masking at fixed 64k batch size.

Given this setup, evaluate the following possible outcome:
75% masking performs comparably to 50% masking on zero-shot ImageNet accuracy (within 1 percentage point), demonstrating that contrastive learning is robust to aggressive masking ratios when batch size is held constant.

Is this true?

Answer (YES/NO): NO